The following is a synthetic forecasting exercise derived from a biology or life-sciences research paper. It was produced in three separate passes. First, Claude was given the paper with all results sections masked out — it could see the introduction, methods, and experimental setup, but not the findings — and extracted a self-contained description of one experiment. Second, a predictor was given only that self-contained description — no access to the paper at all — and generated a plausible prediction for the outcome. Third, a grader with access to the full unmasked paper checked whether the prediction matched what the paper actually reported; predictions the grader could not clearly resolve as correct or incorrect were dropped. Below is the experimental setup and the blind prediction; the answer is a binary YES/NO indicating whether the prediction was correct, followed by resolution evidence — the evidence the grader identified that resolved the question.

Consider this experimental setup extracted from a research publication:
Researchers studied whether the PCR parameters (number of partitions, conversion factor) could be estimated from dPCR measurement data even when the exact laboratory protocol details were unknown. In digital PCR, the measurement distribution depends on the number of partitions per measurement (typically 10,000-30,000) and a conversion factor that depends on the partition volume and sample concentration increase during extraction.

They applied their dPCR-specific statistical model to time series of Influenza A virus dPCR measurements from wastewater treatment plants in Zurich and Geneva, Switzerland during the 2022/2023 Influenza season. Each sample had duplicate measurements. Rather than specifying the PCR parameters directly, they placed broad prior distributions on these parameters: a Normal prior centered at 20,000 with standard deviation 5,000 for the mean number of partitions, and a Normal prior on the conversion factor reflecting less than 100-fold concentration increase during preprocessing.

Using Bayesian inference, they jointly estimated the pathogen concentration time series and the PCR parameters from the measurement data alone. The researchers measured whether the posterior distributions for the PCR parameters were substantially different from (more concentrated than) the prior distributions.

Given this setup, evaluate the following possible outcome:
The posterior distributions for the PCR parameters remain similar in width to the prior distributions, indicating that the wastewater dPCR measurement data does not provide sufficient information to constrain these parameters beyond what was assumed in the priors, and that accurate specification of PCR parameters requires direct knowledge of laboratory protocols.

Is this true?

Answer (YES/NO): NO